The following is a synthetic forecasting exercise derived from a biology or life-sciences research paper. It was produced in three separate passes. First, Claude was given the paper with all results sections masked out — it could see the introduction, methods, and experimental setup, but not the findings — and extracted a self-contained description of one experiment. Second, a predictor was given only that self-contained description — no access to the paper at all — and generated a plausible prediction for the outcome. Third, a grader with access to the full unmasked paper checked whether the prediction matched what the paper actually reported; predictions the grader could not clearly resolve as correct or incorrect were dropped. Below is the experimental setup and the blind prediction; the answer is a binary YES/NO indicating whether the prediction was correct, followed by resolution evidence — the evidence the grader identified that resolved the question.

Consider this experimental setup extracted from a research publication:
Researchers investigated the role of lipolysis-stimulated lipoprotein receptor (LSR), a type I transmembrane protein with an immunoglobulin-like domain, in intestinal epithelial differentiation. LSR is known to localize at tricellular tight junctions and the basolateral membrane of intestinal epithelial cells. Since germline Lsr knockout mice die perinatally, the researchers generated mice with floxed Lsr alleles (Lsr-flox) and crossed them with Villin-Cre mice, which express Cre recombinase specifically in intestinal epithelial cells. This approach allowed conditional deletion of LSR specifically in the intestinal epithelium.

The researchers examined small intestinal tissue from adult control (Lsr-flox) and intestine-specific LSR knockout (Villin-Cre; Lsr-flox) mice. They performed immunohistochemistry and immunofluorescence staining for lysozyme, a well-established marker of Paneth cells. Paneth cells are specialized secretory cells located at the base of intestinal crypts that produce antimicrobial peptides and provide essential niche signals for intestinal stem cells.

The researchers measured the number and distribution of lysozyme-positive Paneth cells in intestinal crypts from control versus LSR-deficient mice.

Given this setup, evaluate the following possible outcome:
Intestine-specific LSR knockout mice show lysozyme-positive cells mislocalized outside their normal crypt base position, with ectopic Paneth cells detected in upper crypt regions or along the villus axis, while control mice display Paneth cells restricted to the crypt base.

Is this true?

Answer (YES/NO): NO